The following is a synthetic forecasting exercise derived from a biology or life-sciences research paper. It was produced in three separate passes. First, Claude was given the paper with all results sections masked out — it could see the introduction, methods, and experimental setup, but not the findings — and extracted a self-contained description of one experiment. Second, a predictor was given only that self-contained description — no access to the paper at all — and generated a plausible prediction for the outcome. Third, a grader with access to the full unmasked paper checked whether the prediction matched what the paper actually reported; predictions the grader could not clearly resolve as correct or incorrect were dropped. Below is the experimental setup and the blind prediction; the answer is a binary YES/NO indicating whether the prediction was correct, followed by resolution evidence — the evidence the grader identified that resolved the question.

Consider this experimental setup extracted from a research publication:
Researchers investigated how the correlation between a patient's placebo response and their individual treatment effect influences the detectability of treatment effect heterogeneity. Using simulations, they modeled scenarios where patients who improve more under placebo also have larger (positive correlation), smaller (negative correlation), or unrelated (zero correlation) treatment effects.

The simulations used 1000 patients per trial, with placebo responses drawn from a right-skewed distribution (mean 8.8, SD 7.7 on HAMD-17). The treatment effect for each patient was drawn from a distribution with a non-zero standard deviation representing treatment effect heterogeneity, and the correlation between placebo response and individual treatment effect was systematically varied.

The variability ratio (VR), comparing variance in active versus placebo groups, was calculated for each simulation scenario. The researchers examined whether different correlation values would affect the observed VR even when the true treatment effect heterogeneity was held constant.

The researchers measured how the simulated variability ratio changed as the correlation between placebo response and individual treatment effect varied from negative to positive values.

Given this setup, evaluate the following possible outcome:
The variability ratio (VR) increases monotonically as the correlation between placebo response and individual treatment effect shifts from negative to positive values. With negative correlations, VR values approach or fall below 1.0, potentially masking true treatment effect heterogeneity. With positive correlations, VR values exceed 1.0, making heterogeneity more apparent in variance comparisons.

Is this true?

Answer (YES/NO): YES